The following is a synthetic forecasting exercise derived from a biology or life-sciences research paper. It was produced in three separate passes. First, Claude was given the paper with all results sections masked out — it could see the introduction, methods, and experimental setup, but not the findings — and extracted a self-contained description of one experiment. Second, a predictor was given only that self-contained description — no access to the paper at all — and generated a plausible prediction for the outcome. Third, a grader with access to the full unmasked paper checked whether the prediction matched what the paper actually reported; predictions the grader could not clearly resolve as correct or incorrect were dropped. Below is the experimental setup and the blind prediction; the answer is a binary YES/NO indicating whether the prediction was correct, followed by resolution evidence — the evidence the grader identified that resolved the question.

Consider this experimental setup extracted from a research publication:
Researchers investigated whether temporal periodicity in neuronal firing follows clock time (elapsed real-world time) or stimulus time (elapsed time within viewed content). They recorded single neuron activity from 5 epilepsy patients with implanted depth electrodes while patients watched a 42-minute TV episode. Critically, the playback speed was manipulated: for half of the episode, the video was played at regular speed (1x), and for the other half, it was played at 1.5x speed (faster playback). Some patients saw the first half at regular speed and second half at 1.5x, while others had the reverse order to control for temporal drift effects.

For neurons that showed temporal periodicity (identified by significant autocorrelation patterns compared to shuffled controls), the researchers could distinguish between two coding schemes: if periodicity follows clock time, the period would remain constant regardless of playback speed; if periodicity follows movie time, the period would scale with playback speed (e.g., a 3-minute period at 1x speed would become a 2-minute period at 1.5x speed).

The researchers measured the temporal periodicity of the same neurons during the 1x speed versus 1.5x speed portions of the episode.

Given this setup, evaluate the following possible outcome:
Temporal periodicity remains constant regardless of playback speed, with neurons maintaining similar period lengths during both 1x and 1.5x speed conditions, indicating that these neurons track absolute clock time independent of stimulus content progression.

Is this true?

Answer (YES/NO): NO